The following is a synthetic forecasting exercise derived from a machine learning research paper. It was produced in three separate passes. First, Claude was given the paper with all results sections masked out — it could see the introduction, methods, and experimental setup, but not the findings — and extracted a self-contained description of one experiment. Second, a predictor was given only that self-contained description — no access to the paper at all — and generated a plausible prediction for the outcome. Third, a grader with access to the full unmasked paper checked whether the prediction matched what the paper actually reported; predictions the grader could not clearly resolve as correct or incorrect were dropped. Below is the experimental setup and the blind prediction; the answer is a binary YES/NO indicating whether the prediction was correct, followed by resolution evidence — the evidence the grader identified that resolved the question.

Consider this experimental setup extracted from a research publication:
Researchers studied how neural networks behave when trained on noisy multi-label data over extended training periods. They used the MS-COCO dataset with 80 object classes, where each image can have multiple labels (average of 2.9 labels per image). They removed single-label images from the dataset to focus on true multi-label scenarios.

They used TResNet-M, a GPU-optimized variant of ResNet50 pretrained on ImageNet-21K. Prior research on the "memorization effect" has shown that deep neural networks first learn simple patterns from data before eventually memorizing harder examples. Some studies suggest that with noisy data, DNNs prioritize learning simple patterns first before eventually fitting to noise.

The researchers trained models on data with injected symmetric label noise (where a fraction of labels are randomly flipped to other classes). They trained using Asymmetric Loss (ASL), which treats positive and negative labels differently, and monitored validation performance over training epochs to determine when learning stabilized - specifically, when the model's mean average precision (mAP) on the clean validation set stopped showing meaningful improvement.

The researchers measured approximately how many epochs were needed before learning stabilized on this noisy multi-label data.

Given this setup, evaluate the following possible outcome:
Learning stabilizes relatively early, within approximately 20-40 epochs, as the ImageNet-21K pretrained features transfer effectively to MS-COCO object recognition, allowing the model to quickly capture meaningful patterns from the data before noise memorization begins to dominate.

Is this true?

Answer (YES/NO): NO